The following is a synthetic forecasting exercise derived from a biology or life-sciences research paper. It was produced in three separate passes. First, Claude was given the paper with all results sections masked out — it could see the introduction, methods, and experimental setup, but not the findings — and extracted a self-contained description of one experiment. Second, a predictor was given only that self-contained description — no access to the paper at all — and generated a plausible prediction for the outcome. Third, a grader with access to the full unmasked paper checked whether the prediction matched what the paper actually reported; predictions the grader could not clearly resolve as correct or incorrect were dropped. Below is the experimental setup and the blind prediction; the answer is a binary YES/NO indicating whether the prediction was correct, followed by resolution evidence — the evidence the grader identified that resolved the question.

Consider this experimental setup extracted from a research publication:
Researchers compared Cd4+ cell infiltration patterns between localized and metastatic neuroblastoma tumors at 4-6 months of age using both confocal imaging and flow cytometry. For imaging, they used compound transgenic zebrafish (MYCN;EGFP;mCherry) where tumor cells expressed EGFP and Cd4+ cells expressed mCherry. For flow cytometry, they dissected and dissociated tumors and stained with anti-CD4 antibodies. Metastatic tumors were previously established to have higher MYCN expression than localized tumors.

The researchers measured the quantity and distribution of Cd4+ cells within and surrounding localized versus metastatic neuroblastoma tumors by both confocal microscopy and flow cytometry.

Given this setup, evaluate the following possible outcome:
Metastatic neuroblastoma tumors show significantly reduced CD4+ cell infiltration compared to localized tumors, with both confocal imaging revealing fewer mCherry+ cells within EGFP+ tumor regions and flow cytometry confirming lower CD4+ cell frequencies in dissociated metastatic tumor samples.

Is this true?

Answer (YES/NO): NO